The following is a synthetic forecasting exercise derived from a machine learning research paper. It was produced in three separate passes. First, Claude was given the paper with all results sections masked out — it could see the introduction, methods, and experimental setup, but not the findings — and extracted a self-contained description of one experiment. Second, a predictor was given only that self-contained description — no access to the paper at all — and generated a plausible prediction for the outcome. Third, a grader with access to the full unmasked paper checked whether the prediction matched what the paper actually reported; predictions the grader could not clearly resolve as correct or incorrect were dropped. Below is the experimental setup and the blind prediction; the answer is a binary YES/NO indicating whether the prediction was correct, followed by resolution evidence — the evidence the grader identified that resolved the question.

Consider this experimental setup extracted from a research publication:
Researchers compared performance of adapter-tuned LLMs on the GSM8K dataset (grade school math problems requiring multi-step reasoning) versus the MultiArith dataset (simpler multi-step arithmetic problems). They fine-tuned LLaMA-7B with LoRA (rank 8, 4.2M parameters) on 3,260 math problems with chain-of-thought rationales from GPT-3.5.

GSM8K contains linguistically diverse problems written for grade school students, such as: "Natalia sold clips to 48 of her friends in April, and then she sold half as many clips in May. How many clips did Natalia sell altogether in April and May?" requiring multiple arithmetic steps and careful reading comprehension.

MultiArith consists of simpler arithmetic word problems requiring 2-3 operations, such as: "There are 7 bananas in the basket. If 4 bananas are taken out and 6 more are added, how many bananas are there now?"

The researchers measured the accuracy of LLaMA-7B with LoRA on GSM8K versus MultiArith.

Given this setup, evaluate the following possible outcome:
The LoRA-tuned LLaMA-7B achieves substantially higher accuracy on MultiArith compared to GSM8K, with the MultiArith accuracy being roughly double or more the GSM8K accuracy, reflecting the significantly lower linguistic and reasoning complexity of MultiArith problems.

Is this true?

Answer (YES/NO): YES